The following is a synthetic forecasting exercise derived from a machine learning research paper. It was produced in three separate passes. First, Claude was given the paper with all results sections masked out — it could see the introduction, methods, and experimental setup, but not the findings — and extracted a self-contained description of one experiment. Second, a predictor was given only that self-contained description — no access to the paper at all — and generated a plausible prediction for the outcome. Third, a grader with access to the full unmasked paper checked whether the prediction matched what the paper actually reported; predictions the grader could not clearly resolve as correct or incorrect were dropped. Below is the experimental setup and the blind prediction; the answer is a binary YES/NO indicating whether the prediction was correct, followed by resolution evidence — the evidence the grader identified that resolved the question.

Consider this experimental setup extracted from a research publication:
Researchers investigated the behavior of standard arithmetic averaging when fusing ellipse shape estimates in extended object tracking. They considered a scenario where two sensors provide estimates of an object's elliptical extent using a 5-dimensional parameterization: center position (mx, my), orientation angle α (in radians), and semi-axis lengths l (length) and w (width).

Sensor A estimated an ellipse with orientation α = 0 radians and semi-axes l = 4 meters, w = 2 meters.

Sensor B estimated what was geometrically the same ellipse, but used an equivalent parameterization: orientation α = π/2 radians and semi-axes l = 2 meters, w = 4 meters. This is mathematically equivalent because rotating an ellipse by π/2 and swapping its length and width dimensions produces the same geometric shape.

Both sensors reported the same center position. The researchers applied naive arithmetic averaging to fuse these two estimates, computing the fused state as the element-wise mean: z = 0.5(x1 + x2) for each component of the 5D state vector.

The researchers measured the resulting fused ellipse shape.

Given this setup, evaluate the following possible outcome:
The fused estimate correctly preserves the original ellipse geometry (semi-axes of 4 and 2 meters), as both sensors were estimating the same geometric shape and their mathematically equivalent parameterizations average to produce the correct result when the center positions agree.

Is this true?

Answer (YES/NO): NO